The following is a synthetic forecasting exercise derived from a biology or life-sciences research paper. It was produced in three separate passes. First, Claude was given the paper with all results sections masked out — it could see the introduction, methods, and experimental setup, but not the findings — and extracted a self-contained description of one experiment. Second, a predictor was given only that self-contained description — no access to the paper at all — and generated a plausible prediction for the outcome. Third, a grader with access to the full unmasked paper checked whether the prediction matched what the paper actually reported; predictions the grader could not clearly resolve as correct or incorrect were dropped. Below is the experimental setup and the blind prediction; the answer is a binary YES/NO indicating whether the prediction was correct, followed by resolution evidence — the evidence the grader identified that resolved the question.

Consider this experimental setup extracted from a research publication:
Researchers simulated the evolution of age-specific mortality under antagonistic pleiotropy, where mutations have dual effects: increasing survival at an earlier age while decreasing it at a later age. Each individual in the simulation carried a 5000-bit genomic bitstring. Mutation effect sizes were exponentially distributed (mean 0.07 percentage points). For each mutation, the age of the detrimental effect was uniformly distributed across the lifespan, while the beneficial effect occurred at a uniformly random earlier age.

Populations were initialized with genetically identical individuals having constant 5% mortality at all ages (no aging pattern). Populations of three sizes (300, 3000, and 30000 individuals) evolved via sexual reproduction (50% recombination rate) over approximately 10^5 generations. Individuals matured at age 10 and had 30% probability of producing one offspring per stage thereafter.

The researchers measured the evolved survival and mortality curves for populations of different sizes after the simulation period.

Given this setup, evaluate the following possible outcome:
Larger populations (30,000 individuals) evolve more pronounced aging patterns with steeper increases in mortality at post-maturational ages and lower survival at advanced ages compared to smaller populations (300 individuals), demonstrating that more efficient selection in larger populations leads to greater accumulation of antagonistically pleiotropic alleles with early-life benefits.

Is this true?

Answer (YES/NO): NO